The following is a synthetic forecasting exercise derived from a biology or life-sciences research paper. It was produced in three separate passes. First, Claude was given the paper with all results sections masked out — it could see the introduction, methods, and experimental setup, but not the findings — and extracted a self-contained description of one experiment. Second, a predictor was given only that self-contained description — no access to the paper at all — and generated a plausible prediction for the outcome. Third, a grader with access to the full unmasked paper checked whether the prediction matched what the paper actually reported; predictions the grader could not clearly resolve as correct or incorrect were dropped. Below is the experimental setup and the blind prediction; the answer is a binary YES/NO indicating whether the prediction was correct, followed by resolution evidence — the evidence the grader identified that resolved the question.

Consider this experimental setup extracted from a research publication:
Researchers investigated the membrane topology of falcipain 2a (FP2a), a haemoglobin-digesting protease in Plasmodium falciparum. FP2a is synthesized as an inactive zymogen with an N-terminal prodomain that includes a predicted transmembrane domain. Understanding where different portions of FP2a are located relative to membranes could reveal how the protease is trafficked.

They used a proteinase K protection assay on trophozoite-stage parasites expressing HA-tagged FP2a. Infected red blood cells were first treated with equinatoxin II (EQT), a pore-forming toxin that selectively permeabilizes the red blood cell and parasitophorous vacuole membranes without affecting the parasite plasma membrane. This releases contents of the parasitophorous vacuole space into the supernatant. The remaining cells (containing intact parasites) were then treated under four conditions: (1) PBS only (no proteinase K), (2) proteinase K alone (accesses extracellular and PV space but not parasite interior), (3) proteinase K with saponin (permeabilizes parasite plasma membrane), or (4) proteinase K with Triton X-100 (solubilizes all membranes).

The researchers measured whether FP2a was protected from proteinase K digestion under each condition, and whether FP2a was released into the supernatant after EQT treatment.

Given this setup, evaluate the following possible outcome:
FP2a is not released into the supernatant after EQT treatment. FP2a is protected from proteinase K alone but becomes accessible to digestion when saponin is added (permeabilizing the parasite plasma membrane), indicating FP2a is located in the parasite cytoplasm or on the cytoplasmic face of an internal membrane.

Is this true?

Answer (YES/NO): NO